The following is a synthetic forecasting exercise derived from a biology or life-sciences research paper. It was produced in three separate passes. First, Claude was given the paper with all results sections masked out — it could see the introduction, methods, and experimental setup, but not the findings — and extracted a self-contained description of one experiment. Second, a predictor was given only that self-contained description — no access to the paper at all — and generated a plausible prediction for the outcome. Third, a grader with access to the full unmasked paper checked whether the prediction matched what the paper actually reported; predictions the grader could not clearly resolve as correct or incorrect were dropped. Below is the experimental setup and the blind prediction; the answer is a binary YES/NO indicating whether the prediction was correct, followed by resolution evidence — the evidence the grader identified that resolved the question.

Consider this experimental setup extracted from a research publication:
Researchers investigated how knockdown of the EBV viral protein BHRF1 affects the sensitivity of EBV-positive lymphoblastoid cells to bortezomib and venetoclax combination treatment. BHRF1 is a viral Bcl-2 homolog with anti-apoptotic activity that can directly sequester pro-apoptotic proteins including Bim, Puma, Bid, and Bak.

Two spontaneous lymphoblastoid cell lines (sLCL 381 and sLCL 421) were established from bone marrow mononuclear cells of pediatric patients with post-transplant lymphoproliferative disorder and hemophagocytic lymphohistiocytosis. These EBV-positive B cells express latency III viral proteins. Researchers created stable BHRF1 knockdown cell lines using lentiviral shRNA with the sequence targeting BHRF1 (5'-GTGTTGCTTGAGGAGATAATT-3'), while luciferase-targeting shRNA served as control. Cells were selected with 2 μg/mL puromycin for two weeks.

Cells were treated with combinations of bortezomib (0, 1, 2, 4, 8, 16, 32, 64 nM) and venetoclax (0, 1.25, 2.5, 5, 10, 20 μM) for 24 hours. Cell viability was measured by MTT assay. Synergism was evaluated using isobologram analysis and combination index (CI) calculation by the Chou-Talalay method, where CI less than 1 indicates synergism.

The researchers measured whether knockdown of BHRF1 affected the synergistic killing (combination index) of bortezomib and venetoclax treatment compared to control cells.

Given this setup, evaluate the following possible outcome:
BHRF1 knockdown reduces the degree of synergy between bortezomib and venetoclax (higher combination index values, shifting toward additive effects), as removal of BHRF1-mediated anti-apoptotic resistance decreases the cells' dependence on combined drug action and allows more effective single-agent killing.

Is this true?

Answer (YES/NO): YES